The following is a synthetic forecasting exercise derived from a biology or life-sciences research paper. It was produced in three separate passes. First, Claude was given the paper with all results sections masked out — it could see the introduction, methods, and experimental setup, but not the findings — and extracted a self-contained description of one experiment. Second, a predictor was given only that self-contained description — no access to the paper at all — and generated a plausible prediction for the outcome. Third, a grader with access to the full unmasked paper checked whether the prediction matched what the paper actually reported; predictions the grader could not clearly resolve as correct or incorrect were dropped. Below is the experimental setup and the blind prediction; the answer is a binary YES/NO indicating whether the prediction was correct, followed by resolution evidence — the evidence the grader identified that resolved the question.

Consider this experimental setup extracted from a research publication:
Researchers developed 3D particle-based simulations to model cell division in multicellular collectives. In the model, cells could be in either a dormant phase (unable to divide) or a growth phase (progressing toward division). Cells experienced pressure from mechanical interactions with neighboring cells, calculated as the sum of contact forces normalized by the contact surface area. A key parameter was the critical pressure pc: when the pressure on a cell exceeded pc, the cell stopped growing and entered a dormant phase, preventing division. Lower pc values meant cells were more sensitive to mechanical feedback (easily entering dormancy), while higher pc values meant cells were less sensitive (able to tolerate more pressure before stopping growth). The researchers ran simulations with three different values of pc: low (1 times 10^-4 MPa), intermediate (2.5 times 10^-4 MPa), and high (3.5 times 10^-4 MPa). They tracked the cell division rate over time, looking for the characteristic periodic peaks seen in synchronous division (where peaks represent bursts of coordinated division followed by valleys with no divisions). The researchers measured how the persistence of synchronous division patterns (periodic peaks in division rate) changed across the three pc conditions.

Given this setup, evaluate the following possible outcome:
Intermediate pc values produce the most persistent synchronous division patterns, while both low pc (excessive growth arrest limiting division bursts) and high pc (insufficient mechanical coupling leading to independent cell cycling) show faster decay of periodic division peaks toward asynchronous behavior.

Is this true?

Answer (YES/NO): NO